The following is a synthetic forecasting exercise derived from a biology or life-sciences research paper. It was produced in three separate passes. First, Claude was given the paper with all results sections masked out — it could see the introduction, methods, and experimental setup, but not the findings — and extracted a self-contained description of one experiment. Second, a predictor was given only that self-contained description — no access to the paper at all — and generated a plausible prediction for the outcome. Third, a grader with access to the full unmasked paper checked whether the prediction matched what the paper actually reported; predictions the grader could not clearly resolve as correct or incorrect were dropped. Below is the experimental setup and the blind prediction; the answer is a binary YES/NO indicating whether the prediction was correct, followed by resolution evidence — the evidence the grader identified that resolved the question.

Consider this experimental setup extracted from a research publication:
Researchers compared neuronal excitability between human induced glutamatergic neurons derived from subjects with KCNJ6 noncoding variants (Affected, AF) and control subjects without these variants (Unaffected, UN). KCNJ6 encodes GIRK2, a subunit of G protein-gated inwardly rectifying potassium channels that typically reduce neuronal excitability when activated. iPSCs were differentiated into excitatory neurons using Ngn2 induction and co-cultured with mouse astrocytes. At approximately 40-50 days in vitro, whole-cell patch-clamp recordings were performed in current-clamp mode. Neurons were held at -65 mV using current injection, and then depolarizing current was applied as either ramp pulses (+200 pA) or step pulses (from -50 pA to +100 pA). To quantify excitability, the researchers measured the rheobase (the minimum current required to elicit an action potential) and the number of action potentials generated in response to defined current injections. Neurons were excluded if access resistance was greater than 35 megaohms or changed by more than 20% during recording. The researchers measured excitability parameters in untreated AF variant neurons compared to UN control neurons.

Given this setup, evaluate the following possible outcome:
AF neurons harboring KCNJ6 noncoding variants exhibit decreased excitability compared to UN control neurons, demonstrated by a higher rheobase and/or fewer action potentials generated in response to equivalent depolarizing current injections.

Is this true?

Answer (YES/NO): NO